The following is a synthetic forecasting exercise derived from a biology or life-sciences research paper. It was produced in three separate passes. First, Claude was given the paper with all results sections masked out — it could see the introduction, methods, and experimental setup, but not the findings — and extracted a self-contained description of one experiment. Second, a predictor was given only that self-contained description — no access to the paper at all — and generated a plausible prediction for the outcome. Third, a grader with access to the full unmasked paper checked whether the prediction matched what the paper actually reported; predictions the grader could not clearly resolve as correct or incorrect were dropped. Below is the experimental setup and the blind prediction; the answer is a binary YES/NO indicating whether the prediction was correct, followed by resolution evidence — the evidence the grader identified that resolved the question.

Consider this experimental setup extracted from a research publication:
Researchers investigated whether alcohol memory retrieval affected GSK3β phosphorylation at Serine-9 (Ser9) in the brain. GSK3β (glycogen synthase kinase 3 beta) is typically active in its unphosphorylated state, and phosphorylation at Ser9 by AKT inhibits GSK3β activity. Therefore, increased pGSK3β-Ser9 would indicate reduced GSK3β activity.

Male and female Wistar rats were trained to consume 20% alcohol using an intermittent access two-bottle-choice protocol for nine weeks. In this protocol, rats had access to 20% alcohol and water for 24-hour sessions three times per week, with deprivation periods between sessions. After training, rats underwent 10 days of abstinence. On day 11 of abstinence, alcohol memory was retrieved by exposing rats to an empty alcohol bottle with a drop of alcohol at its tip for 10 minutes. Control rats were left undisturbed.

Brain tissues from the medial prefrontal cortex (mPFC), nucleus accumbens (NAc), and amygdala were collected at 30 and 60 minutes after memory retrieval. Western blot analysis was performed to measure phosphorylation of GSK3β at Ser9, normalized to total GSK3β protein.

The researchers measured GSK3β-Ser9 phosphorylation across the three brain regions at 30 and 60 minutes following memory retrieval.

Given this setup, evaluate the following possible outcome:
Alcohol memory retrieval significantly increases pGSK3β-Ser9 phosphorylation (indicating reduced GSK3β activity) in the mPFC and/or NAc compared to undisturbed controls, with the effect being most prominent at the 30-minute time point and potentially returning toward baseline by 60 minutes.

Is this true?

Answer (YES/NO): NO